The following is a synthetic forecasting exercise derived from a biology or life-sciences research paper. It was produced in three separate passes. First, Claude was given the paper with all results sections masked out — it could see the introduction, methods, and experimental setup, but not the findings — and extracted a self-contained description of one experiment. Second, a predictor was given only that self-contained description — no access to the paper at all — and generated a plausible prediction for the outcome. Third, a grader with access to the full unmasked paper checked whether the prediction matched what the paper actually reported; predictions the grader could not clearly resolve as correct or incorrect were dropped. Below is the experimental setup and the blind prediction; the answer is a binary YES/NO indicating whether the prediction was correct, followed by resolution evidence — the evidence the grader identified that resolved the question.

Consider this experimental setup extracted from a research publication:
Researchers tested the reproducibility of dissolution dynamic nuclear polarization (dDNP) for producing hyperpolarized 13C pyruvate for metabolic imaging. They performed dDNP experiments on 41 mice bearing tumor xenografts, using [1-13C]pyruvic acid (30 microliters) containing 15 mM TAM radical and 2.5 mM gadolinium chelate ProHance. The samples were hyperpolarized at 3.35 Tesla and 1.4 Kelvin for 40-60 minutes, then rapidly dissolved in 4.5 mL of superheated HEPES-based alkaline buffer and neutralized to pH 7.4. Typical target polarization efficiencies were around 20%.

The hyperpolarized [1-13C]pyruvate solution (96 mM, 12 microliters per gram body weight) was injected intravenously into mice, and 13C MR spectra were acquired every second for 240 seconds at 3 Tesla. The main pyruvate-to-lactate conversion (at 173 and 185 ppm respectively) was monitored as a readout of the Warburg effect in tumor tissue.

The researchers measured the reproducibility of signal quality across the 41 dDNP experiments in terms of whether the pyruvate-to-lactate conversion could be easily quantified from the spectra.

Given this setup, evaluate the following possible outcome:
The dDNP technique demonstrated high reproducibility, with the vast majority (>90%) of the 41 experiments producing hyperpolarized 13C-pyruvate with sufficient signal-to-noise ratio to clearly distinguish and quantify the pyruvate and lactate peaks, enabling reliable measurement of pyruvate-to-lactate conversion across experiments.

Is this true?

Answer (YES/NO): NO